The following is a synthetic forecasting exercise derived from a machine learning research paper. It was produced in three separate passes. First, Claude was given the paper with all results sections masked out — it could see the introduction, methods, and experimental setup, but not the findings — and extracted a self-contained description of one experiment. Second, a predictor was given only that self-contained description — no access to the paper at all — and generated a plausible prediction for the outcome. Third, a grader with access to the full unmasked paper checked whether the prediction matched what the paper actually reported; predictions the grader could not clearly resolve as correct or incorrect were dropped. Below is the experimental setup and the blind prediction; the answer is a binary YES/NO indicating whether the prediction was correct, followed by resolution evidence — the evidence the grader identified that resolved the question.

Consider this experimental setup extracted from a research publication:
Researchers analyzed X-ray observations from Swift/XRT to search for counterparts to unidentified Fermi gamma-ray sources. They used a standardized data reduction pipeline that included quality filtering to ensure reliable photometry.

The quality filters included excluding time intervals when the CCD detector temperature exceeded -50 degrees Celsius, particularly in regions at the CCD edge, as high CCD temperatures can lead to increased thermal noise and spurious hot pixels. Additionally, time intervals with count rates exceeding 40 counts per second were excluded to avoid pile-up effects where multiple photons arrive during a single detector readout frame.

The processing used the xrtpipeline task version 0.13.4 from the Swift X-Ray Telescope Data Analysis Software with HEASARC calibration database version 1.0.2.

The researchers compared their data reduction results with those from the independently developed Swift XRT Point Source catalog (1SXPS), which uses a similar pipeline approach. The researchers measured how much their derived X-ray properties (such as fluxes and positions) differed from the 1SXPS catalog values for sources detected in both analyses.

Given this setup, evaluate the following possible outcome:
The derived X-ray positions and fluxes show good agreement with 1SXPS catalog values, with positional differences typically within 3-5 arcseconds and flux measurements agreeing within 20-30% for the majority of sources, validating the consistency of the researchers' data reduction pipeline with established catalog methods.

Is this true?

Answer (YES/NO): NO